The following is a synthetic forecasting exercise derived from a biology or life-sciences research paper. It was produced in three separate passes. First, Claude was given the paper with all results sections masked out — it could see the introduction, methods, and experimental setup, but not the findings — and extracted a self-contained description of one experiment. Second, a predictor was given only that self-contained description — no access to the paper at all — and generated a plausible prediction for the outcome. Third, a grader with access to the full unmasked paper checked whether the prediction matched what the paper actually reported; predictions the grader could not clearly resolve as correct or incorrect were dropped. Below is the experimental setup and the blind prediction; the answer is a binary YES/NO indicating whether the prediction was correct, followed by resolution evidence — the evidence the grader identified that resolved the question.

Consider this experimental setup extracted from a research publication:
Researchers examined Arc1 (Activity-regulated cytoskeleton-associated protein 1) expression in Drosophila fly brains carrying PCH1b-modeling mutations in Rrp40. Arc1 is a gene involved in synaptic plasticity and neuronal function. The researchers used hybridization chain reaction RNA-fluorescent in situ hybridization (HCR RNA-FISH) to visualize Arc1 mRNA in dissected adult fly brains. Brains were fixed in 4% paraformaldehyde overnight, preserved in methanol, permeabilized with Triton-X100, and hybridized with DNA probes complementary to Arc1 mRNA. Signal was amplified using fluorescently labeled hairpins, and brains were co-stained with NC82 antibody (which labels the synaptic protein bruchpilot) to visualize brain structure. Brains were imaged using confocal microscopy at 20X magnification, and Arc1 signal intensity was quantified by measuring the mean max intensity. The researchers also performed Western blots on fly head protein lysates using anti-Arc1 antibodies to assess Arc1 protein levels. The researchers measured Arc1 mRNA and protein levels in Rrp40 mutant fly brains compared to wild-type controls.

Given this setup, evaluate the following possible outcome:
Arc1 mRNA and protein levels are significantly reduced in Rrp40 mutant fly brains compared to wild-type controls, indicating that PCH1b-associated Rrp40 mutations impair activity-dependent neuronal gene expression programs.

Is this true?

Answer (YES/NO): NO